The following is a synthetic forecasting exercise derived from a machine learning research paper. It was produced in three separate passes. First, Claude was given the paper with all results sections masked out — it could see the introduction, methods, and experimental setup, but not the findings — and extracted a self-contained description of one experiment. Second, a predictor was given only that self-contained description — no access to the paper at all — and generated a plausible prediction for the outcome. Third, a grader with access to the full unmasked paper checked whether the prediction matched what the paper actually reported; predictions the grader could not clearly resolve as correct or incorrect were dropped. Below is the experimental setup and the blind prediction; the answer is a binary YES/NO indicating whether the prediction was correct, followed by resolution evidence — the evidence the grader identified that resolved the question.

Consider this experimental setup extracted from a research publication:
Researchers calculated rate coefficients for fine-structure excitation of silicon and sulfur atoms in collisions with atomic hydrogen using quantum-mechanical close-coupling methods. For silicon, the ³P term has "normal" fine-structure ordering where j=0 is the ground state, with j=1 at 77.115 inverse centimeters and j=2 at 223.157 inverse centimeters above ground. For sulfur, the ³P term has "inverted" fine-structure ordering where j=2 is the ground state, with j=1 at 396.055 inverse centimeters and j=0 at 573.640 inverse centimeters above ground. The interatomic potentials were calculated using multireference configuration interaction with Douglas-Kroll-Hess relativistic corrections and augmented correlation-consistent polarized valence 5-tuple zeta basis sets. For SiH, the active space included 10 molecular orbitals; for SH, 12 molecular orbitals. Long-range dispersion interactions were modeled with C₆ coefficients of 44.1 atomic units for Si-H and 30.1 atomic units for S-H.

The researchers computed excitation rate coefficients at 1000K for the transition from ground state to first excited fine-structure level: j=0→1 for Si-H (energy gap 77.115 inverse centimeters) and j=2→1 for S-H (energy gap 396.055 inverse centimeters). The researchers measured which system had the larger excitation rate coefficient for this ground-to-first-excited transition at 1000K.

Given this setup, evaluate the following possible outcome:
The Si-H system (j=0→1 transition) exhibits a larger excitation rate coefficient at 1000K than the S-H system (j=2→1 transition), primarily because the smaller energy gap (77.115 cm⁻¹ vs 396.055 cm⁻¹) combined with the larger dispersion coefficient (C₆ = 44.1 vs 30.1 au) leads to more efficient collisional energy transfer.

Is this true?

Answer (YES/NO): YES